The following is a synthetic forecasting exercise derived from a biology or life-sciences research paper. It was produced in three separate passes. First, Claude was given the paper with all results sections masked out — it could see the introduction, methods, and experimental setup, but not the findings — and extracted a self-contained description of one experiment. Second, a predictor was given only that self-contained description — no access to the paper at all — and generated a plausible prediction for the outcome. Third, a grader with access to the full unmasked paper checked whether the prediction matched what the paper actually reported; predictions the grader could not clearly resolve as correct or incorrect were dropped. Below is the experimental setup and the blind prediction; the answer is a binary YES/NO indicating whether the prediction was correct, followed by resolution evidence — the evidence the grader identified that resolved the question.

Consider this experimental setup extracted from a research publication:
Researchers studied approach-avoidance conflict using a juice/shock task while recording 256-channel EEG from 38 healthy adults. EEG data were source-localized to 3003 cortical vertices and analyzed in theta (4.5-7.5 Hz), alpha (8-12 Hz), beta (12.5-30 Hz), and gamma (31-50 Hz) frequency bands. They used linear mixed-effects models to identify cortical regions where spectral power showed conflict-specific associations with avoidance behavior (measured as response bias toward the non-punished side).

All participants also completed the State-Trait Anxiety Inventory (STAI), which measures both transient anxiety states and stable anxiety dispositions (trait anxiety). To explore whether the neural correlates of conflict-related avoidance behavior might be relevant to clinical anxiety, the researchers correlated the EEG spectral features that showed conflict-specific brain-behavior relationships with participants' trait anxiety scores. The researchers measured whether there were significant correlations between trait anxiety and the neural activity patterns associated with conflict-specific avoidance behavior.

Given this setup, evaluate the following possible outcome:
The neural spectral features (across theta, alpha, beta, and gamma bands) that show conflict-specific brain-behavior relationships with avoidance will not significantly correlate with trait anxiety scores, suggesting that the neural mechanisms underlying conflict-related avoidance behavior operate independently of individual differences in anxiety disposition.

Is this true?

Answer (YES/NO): NO